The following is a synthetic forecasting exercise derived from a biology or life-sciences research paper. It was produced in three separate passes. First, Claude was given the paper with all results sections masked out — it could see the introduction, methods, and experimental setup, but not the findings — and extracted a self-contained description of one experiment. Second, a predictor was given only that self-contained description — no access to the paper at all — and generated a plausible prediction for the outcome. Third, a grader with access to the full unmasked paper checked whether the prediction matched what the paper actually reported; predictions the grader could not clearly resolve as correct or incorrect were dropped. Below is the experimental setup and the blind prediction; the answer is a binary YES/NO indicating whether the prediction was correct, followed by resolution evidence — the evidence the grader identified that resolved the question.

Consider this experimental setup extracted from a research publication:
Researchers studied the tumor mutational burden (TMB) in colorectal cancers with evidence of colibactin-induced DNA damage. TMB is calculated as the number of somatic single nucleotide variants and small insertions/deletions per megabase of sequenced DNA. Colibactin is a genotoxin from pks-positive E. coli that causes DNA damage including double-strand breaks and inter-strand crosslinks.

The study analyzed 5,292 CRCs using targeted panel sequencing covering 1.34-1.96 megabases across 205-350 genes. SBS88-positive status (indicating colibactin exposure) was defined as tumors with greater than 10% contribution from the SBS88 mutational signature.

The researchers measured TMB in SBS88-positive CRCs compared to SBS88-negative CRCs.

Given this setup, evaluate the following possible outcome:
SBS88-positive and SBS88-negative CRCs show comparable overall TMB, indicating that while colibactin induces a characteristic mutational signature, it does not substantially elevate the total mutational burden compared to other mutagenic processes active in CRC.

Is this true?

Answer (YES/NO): NO